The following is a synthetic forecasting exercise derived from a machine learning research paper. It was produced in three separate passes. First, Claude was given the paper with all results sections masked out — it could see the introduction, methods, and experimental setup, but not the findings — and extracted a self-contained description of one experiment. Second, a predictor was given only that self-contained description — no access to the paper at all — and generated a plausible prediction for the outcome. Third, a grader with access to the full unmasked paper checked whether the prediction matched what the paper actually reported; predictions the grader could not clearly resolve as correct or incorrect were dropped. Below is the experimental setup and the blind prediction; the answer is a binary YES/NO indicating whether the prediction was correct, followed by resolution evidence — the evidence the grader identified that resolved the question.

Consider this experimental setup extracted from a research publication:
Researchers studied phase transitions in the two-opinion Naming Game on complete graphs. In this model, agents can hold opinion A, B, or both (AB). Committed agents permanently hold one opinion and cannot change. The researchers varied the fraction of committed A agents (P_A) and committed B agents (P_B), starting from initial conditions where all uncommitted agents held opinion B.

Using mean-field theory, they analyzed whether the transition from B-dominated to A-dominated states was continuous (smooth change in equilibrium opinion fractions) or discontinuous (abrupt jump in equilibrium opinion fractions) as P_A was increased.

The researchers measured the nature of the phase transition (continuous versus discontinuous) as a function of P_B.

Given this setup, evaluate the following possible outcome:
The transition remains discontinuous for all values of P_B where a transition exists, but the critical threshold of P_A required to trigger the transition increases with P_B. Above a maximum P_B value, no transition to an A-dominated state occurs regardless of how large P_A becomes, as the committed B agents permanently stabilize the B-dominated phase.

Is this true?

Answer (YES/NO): NO